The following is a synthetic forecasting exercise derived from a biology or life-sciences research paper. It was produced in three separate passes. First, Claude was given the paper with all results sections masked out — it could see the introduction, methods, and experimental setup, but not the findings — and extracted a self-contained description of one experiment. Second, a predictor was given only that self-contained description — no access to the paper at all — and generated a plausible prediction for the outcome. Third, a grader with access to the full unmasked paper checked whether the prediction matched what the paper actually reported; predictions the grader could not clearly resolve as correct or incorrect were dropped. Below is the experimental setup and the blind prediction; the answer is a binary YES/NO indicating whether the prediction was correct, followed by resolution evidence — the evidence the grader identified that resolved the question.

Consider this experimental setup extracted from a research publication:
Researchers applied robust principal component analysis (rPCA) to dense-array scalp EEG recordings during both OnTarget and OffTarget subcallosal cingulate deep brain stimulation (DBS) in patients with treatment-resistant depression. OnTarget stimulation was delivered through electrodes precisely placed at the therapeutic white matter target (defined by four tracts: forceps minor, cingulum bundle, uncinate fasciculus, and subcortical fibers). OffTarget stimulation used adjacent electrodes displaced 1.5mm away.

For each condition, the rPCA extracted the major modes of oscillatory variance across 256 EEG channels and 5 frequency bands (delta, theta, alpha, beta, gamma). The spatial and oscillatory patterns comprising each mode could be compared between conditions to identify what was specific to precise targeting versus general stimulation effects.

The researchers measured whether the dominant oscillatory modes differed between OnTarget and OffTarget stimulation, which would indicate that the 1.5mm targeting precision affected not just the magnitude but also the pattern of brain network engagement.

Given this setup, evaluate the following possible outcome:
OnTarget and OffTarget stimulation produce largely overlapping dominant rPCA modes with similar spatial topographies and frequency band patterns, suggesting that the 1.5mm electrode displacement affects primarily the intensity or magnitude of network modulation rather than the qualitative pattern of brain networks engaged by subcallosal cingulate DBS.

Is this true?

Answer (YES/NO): NO